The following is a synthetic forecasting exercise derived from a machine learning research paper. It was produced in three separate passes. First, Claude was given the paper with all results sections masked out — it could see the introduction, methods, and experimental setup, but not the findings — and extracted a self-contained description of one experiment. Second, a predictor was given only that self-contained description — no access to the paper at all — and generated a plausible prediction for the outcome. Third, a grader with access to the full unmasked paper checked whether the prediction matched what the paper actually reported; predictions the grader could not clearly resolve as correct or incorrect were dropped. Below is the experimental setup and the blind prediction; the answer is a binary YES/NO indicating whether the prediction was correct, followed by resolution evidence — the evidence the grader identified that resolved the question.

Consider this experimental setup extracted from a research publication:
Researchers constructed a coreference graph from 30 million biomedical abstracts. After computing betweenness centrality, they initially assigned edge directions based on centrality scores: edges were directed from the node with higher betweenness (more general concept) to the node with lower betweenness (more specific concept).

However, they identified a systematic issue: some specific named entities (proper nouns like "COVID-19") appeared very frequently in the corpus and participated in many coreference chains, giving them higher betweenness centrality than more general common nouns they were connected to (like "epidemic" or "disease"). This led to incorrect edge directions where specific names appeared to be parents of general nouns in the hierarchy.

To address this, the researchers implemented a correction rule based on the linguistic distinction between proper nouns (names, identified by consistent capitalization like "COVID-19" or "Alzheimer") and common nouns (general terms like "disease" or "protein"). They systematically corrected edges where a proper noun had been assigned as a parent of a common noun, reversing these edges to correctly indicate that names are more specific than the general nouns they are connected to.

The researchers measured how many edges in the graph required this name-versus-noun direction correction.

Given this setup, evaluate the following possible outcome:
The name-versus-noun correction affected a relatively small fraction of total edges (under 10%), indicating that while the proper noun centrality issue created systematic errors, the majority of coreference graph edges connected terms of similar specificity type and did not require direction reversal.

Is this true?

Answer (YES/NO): YES